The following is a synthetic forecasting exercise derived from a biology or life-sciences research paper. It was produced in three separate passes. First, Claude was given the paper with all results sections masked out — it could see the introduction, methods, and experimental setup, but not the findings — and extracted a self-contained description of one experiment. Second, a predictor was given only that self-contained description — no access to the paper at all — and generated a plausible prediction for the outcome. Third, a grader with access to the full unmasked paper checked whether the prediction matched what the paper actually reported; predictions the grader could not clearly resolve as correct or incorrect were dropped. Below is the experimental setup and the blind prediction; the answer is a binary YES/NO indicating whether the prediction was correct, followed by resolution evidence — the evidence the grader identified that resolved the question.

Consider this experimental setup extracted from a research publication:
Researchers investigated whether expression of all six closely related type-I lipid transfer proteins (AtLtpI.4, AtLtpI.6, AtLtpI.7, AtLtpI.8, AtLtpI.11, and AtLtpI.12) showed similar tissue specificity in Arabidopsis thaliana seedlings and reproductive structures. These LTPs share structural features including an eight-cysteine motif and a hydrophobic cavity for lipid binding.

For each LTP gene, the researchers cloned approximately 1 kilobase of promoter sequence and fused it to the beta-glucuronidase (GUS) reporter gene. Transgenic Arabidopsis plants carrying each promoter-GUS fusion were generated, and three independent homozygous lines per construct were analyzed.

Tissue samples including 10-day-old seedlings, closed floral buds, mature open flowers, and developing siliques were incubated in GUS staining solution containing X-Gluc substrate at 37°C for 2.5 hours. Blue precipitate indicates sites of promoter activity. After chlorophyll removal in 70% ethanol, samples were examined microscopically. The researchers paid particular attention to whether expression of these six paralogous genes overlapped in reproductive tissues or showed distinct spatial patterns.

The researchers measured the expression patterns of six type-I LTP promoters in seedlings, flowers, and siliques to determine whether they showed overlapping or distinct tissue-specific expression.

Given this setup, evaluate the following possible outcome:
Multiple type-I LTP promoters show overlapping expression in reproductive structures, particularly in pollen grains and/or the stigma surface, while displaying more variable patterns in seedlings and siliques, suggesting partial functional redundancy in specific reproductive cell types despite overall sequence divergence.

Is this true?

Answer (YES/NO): NO